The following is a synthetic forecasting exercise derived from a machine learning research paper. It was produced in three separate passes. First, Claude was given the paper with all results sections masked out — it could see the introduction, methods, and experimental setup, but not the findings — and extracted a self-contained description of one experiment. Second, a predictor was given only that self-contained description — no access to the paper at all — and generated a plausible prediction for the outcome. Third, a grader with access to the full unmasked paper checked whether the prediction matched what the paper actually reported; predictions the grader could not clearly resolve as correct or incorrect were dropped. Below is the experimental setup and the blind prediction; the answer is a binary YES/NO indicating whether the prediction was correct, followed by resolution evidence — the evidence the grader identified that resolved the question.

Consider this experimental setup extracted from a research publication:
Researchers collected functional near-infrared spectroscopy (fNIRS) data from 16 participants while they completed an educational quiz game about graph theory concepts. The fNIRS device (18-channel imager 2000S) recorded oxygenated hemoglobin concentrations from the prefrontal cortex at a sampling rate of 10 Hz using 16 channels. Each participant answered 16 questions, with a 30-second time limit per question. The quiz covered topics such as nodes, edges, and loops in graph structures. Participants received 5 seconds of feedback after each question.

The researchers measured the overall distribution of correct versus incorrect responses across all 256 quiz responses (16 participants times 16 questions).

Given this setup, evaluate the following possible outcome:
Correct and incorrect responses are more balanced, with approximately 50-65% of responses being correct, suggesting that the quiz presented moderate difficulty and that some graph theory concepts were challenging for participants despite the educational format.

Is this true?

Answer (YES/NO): NO